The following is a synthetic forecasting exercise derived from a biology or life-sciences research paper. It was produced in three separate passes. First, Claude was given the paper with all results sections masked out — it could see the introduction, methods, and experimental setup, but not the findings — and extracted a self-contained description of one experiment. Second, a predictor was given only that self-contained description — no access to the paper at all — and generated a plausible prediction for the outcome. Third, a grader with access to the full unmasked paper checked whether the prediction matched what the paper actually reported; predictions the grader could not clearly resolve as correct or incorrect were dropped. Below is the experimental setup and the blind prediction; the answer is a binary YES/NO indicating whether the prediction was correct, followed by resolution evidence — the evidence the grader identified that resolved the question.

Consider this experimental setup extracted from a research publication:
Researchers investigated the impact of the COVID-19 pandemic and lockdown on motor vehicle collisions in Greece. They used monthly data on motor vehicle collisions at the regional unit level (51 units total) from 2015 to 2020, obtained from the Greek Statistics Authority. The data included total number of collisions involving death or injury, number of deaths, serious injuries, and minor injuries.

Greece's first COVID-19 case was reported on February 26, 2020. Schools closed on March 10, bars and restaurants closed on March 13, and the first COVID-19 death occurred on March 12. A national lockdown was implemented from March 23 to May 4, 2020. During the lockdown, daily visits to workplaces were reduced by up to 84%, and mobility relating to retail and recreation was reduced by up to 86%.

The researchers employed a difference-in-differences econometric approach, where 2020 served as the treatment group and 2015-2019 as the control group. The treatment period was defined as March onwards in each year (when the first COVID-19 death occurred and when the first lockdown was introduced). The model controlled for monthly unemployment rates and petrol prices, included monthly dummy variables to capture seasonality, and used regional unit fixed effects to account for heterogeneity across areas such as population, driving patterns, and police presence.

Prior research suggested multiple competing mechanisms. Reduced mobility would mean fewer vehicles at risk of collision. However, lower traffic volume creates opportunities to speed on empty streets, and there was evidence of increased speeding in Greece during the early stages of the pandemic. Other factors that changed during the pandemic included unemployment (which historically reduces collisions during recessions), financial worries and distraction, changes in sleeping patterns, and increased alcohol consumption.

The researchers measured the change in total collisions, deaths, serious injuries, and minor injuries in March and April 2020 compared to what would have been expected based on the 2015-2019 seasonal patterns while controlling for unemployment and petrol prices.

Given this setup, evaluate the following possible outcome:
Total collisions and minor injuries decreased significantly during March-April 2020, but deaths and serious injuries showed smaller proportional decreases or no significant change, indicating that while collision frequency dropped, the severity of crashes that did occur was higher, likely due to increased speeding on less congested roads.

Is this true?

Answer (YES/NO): NO